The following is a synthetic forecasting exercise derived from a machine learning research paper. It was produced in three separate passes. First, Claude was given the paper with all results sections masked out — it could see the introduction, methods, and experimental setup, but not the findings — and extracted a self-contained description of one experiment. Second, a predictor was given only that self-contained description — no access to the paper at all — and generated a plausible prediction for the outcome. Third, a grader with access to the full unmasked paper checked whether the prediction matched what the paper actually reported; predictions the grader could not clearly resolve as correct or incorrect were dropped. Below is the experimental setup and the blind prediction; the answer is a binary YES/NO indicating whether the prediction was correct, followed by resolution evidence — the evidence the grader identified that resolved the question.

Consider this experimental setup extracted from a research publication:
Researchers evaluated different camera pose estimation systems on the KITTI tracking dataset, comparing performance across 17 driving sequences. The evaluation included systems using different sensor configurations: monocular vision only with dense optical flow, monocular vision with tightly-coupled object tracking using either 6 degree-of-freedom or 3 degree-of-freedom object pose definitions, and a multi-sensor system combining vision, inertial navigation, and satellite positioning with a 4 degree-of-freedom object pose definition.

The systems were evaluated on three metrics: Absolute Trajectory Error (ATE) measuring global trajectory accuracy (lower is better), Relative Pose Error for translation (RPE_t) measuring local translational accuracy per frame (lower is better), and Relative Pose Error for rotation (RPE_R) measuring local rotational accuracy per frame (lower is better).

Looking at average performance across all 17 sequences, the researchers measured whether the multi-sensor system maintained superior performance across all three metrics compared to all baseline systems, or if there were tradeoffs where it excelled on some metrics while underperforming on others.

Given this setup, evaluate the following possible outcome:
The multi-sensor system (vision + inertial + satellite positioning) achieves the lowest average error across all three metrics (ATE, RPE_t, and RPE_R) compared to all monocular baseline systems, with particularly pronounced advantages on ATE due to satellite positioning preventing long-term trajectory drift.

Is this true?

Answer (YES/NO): NO